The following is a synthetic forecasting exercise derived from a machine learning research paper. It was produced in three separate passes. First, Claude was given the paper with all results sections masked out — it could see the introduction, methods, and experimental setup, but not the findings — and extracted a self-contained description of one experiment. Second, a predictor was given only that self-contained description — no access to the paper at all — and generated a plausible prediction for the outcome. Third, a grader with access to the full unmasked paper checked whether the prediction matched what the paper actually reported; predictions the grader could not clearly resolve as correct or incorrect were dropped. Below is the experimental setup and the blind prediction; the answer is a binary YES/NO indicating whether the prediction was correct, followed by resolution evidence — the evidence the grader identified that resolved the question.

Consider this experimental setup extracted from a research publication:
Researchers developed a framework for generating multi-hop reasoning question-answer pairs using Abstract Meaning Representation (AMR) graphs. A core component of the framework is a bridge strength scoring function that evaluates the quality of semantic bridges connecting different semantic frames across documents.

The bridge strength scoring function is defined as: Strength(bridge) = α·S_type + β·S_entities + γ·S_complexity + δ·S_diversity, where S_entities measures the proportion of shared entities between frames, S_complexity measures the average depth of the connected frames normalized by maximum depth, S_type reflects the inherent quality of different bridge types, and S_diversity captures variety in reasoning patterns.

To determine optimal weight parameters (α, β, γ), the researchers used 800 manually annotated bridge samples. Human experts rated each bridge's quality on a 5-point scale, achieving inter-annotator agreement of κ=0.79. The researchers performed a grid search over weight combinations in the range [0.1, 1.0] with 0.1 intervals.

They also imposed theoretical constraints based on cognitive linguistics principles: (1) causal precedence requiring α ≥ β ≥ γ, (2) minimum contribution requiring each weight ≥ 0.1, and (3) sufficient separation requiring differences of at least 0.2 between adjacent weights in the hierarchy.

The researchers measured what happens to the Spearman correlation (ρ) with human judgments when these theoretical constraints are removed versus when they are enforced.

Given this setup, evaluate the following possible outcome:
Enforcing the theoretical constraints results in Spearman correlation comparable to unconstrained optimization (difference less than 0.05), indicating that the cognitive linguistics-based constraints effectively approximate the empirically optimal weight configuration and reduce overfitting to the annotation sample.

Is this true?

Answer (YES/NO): NO